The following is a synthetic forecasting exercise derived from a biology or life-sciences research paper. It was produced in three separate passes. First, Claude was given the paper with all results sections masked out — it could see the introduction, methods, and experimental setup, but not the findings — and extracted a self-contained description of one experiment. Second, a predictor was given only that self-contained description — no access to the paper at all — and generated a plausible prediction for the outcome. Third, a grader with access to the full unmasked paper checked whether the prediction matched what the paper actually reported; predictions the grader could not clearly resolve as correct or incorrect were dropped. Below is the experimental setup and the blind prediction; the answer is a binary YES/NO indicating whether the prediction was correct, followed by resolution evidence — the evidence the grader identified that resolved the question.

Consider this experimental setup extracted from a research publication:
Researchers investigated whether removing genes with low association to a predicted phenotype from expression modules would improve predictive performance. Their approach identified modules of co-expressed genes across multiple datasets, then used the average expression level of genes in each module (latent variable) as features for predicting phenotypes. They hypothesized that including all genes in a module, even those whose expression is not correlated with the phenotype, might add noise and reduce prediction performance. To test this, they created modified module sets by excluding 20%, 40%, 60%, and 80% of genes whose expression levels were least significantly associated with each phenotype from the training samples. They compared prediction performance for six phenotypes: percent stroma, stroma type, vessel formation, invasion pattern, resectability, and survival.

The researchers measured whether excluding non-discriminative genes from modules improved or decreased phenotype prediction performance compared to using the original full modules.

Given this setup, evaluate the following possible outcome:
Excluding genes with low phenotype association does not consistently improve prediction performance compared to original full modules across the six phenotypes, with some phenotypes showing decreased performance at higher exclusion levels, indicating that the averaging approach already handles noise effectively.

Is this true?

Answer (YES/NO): YES